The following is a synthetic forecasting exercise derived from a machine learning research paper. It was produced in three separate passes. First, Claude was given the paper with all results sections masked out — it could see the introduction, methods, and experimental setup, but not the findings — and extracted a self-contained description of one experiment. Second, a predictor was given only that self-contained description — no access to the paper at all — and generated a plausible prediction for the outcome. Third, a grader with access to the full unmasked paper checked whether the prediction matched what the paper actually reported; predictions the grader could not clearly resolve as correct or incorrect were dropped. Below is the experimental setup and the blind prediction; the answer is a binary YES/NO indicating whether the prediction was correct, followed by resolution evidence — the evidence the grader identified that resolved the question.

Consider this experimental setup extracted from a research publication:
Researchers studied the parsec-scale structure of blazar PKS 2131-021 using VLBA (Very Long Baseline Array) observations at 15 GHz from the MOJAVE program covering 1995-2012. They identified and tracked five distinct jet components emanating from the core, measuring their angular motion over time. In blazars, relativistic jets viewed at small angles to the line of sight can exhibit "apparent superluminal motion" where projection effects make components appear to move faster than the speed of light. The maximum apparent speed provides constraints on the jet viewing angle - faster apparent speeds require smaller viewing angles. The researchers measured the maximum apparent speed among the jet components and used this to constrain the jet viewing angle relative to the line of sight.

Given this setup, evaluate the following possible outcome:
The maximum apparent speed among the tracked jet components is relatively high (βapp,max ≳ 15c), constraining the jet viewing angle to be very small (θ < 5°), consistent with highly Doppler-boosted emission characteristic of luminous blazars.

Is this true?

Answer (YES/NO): YES